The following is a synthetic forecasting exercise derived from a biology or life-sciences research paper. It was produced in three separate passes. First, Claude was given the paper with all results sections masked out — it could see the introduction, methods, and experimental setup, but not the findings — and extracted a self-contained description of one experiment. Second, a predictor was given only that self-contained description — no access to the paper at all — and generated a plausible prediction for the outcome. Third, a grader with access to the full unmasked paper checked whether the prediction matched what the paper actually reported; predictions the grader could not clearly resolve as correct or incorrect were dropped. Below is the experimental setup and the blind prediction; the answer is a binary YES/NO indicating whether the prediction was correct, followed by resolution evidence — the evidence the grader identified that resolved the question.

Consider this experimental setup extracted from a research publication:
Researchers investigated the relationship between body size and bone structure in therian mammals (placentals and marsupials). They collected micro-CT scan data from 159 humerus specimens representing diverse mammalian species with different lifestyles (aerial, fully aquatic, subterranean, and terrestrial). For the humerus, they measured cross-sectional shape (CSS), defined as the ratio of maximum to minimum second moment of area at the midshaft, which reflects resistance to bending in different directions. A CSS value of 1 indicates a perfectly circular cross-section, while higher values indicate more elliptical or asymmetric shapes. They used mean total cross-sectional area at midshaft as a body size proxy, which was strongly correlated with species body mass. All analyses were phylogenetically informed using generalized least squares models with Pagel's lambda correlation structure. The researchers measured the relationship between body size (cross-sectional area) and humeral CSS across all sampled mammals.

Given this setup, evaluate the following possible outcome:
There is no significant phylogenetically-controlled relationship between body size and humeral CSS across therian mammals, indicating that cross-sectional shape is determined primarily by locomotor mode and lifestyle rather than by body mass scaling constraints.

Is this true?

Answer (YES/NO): YES